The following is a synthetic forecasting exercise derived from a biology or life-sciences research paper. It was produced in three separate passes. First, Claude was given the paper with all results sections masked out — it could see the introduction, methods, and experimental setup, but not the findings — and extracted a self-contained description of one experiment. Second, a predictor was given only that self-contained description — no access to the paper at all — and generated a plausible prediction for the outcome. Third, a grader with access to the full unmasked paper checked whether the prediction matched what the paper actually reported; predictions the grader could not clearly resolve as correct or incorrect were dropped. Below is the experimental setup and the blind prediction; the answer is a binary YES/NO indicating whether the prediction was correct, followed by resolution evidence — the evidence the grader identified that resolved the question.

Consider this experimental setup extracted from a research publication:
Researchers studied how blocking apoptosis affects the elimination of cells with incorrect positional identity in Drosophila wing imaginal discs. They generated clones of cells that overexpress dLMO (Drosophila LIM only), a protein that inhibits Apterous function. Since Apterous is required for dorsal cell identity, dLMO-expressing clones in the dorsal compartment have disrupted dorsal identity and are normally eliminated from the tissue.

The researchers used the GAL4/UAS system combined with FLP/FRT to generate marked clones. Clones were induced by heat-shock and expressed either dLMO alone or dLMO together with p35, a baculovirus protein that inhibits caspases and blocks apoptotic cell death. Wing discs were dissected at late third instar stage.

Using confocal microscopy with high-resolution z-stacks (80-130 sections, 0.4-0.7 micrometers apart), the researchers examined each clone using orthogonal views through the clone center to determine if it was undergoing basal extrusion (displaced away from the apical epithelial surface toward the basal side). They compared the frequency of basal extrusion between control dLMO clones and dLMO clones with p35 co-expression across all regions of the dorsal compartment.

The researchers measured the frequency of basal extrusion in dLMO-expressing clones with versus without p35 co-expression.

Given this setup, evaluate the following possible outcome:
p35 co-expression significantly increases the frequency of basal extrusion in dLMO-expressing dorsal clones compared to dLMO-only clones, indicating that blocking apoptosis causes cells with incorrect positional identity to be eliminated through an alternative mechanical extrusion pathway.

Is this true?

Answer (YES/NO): YES